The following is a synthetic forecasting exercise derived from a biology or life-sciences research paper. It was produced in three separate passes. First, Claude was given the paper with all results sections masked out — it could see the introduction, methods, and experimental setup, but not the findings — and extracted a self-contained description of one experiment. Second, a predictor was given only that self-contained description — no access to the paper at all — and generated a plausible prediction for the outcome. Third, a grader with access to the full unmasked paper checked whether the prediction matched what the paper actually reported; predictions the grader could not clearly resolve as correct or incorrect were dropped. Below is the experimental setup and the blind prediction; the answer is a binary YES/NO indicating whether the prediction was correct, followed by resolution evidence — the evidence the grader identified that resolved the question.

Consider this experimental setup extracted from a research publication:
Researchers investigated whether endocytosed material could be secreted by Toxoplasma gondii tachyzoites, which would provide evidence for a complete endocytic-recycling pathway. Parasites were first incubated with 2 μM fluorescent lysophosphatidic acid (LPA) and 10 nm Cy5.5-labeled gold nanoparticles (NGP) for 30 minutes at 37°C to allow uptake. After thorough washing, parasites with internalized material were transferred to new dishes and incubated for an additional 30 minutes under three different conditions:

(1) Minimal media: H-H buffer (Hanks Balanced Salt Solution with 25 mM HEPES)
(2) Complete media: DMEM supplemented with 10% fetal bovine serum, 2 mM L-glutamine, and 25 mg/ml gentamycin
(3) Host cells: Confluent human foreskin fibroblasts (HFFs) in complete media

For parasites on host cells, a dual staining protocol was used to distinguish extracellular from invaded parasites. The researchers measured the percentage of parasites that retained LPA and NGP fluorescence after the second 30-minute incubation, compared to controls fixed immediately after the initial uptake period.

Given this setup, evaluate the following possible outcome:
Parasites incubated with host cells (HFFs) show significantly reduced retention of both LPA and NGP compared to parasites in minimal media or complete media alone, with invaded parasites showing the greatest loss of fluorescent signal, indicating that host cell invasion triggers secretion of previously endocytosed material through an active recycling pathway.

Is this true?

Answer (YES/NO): NO